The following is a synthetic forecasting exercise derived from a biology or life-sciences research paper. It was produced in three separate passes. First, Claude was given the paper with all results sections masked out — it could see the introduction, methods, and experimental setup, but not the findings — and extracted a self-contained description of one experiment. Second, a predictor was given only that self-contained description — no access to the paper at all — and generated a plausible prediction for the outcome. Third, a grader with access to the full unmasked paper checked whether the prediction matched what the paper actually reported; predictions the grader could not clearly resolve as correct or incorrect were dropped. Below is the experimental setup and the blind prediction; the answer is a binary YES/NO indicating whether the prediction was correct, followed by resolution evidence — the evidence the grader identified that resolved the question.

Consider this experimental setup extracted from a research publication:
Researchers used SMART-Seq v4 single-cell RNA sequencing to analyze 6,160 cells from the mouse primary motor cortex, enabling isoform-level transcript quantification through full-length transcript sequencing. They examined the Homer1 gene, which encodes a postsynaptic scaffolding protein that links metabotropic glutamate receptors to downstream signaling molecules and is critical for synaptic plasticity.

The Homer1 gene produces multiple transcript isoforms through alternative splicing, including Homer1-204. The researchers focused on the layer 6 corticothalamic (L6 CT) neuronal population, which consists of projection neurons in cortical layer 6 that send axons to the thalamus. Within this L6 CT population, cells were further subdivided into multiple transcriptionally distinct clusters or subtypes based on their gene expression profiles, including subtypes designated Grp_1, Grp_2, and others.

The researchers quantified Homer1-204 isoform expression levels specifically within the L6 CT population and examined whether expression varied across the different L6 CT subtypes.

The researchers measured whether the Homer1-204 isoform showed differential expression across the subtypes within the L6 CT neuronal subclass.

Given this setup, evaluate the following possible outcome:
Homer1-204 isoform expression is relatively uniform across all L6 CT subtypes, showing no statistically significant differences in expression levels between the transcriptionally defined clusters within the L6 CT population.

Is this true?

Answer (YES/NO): NO